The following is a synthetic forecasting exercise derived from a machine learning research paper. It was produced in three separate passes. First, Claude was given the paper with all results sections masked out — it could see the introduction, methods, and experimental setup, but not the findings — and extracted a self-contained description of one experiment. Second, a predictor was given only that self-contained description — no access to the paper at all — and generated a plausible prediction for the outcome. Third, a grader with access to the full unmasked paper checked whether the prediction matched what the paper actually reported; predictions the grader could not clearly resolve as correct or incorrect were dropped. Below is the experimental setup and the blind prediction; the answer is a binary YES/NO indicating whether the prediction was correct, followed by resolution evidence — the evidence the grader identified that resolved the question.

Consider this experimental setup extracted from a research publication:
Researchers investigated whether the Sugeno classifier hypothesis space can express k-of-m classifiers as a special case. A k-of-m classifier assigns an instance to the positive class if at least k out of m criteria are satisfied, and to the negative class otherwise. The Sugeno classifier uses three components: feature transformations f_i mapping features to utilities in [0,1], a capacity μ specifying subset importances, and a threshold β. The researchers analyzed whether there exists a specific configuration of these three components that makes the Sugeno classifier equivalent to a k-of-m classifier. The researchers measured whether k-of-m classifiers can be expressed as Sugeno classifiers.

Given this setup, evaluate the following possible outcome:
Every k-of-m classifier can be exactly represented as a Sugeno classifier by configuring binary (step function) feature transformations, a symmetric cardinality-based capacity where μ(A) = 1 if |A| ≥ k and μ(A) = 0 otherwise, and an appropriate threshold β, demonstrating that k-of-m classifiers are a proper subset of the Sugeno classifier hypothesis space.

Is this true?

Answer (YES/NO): NO